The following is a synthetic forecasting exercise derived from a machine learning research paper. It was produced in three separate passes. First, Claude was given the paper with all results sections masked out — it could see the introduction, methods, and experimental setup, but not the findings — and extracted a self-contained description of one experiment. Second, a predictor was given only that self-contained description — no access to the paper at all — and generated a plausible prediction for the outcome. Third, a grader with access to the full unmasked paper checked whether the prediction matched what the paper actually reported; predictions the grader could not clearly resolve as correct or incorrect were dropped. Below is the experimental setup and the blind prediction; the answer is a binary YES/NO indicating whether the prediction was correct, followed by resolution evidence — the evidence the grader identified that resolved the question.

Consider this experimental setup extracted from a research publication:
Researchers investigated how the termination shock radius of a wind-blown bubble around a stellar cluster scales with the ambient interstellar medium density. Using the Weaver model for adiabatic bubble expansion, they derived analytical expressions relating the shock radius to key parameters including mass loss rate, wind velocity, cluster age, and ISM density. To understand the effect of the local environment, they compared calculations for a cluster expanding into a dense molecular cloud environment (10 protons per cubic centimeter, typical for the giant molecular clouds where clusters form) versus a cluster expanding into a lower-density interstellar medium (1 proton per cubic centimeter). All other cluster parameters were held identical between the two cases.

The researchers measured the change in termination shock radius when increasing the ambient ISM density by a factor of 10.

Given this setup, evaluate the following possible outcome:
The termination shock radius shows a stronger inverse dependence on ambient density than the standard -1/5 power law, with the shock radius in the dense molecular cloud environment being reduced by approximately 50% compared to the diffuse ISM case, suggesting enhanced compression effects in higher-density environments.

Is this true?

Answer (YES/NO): YES